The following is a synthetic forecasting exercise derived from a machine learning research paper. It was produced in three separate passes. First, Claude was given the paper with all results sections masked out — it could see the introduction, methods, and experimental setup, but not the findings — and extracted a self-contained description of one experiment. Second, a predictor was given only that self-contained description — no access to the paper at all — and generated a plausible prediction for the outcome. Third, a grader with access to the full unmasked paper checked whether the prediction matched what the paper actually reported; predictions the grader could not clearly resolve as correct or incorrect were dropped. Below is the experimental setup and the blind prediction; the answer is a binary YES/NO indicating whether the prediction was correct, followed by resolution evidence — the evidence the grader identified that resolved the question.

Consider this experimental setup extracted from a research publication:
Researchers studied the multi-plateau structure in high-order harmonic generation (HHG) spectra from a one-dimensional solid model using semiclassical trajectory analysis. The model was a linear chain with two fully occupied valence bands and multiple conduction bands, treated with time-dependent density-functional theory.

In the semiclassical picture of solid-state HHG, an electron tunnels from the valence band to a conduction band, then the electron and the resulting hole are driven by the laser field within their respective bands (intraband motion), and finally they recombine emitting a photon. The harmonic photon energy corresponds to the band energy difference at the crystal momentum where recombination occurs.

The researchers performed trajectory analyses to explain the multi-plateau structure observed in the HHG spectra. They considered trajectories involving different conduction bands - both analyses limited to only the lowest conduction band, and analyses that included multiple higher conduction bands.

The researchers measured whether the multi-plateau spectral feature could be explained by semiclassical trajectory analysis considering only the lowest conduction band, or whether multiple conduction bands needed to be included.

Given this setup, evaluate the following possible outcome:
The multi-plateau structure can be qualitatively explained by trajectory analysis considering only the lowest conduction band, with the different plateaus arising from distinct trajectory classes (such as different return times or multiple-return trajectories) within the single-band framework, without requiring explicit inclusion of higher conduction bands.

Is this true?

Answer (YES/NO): NO